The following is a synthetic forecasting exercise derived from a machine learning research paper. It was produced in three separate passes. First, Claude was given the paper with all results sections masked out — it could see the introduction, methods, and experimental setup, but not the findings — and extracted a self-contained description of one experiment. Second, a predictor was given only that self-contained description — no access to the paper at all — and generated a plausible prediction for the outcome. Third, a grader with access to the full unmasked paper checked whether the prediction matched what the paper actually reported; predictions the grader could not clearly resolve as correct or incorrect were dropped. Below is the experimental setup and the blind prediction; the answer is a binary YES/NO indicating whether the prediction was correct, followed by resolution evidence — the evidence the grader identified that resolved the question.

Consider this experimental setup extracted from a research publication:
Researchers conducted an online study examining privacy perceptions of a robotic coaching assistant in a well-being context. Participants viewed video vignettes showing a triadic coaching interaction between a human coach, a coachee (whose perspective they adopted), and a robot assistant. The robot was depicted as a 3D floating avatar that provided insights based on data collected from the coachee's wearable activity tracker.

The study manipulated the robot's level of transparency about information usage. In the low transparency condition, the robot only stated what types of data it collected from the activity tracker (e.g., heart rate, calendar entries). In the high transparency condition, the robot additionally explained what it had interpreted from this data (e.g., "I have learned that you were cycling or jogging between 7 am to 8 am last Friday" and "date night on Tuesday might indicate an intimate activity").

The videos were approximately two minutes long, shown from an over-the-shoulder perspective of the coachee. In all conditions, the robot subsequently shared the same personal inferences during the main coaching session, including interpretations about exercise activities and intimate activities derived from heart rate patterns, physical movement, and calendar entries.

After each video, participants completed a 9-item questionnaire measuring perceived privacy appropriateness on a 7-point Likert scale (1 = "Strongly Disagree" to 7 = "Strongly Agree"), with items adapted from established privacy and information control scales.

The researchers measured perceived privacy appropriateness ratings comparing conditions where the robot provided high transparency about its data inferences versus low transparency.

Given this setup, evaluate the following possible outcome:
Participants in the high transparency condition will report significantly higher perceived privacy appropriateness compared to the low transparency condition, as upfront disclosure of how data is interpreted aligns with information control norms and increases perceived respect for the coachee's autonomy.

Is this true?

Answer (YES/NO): NO